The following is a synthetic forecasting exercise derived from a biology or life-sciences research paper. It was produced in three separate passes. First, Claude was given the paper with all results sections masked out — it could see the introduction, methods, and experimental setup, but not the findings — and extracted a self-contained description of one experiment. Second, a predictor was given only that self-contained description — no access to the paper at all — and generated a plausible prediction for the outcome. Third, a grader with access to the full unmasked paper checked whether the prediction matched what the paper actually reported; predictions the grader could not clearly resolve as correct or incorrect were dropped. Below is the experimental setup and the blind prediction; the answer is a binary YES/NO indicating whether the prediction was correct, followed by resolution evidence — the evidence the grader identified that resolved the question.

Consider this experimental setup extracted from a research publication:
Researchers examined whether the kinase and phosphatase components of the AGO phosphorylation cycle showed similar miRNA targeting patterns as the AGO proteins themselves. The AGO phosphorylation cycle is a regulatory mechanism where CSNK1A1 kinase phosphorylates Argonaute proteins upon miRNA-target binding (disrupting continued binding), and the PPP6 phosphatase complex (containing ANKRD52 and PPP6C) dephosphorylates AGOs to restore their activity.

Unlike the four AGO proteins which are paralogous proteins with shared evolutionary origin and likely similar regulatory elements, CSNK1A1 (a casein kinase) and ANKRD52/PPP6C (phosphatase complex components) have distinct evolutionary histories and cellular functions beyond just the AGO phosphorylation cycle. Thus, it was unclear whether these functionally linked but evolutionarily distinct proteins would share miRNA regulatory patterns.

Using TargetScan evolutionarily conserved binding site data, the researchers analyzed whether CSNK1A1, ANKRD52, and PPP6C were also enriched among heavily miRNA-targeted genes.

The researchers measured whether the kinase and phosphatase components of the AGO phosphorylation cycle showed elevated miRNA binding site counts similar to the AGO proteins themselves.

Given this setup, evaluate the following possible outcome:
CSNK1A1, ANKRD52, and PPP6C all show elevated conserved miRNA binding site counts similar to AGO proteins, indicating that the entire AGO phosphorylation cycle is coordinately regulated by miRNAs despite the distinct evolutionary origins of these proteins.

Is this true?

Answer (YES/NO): YES